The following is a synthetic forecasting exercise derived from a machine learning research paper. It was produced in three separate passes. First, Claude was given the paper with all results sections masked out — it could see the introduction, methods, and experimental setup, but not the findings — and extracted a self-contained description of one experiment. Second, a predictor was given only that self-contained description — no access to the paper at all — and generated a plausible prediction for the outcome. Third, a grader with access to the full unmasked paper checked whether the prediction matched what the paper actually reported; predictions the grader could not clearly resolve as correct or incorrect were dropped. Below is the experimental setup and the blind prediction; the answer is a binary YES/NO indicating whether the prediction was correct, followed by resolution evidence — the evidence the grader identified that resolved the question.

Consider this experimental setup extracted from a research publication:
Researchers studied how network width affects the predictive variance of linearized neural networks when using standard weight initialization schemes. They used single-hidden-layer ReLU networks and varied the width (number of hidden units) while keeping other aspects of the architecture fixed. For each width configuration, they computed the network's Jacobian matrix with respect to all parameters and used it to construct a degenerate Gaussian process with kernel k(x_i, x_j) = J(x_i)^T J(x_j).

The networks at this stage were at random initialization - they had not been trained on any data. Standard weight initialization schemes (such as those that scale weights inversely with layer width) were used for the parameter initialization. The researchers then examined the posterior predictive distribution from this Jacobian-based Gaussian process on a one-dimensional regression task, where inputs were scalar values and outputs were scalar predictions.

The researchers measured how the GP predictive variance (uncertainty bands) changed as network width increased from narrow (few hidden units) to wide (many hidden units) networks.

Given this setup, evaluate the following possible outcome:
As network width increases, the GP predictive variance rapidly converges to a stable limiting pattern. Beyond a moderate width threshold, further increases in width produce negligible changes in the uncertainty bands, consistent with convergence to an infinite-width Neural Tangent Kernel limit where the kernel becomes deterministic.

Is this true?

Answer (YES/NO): NO